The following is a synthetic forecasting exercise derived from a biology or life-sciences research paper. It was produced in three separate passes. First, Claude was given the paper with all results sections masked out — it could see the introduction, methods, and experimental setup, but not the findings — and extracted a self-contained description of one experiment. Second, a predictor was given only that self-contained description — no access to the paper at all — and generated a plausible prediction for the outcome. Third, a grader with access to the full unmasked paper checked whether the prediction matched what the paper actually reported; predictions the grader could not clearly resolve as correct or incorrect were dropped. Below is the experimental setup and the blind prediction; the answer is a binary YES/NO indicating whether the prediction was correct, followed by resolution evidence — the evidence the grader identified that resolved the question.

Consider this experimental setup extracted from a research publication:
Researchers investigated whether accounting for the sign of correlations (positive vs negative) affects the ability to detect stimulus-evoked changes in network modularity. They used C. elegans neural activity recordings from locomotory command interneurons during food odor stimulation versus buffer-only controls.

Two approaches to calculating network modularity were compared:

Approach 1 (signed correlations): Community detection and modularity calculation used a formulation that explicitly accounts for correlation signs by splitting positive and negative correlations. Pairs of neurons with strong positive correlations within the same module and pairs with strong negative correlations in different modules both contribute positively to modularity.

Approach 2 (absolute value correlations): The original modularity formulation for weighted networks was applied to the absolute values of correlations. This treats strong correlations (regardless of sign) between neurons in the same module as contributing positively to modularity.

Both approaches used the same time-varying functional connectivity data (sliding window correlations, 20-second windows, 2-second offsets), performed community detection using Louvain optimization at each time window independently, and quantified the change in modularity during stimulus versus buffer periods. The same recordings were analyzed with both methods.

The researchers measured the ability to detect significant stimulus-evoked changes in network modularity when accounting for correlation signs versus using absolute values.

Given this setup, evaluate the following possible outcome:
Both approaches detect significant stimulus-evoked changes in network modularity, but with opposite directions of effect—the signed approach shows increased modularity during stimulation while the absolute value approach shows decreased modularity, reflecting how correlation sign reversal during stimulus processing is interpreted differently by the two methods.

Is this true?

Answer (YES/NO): NO